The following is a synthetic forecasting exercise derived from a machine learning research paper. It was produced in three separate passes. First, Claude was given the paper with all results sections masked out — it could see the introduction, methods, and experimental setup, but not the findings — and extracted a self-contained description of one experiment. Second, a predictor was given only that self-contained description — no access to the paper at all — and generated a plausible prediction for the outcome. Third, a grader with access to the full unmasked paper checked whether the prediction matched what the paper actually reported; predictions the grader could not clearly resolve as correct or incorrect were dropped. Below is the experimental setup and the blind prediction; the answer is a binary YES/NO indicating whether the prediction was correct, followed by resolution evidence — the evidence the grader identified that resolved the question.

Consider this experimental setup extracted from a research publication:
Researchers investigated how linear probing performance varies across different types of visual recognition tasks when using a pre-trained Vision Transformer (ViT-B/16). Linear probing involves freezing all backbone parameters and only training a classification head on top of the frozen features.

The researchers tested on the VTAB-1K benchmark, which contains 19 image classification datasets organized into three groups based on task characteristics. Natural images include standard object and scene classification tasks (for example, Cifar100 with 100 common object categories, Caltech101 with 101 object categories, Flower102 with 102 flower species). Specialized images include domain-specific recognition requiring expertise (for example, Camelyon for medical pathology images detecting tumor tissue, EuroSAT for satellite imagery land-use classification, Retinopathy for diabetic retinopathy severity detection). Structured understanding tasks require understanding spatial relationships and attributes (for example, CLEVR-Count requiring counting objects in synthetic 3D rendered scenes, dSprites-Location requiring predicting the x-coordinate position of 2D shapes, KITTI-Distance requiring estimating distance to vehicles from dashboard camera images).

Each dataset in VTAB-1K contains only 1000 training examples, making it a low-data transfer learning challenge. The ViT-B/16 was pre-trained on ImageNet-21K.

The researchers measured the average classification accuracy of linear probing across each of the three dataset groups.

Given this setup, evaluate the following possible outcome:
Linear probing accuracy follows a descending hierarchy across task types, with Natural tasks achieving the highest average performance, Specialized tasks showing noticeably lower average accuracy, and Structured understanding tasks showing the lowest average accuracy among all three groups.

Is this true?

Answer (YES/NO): NO